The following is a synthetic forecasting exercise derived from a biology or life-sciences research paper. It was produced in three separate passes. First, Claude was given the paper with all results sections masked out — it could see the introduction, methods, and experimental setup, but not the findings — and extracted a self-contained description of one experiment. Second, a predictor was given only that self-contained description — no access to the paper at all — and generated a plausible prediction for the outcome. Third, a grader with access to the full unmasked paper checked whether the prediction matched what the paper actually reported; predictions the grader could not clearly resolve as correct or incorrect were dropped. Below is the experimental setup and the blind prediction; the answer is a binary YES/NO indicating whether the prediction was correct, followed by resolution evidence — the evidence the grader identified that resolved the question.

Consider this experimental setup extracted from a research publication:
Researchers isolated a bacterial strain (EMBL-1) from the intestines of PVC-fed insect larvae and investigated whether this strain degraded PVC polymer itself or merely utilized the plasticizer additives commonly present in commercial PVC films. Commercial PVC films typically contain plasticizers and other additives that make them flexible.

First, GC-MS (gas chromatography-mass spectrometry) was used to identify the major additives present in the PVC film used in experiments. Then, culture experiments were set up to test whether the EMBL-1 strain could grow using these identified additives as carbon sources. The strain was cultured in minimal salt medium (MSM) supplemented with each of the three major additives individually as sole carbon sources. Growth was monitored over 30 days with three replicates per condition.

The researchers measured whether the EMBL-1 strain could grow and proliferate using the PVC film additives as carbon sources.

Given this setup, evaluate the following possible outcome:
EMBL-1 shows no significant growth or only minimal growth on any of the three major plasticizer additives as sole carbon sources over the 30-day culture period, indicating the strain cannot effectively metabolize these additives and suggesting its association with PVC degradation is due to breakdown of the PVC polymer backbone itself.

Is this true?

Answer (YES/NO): YES